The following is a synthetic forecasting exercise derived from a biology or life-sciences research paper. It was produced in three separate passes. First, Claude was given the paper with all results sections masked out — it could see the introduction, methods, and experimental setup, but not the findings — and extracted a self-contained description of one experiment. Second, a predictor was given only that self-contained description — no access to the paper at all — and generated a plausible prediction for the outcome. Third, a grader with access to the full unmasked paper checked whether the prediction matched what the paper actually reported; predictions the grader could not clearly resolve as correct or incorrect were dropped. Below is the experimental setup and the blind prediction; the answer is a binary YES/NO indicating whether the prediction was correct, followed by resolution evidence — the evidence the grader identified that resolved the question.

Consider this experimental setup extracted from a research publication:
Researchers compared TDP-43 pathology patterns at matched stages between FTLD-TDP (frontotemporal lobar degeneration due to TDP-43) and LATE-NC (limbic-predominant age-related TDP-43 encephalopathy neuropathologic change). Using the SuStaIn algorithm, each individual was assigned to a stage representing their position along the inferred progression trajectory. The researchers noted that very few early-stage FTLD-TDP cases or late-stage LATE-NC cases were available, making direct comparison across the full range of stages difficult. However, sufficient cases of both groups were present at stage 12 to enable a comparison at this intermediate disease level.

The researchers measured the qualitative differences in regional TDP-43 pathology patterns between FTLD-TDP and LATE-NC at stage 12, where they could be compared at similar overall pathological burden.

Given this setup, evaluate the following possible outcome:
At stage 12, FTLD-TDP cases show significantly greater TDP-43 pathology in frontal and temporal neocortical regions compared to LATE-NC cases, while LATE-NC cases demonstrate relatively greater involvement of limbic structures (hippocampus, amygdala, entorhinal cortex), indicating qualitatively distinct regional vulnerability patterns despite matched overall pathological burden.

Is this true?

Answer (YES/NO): NO